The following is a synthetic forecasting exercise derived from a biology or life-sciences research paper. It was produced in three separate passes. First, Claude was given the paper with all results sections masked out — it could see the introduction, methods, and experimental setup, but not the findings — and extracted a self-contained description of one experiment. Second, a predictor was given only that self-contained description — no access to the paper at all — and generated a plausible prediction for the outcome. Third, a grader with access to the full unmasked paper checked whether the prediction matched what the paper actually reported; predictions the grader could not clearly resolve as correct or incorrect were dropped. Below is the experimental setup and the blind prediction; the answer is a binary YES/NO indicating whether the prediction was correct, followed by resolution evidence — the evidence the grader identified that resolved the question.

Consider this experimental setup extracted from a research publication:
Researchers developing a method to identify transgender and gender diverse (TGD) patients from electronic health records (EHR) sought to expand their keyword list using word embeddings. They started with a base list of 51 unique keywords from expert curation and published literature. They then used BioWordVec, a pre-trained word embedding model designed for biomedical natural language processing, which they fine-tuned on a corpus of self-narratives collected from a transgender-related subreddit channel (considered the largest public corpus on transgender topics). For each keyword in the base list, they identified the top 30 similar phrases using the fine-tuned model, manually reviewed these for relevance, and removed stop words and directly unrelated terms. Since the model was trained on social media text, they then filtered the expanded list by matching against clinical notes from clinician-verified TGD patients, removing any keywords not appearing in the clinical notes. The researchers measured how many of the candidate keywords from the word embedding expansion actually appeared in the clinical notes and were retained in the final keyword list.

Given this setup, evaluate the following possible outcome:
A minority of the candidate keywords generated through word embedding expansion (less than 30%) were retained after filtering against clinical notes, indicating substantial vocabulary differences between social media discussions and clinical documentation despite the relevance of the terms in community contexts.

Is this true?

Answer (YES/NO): YES